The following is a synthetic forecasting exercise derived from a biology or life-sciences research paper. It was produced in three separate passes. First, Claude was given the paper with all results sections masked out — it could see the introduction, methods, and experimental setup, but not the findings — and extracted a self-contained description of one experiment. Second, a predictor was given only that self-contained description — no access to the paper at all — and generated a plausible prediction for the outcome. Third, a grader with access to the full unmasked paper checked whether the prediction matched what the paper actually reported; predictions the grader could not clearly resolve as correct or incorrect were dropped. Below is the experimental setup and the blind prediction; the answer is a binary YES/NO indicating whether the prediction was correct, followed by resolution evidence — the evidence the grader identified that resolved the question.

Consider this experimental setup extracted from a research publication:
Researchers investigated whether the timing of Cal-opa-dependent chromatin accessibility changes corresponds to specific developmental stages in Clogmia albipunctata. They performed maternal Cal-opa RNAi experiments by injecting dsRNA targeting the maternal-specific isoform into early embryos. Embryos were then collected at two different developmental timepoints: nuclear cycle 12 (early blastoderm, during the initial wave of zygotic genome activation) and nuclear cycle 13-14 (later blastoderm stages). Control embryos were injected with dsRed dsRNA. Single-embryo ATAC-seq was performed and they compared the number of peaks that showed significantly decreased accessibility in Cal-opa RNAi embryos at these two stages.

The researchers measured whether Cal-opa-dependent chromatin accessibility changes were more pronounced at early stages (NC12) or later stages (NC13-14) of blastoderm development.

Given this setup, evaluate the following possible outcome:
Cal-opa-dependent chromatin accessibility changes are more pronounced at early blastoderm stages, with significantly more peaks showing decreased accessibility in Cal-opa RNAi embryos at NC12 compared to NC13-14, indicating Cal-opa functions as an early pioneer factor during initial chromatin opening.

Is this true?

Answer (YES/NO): NO